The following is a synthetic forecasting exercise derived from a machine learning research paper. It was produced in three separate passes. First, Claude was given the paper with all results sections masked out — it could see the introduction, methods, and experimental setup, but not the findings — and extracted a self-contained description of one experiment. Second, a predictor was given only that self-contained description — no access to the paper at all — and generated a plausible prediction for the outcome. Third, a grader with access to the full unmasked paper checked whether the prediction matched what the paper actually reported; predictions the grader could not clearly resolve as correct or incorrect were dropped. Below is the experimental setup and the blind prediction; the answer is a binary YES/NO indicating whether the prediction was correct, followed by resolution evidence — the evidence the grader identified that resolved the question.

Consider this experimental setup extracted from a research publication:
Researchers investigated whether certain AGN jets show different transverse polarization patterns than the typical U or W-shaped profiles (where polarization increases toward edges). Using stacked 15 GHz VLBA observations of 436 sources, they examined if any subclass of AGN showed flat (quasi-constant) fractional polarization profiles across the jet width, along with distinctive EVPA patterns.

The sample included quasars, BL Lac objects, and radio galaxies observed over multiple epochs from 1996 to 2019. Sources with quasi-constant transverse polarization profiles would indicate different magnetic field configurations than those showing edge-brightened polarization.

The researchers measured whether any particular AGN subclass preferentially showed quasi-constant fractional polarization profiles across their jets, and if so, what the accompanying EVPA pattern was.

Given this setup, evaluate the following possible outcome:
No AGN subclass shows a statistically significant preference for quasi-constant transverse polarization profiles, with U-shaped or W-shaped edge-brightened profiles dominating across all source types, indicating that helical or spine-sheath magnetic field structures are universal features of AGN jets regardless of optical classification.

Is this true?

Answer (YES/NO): NO